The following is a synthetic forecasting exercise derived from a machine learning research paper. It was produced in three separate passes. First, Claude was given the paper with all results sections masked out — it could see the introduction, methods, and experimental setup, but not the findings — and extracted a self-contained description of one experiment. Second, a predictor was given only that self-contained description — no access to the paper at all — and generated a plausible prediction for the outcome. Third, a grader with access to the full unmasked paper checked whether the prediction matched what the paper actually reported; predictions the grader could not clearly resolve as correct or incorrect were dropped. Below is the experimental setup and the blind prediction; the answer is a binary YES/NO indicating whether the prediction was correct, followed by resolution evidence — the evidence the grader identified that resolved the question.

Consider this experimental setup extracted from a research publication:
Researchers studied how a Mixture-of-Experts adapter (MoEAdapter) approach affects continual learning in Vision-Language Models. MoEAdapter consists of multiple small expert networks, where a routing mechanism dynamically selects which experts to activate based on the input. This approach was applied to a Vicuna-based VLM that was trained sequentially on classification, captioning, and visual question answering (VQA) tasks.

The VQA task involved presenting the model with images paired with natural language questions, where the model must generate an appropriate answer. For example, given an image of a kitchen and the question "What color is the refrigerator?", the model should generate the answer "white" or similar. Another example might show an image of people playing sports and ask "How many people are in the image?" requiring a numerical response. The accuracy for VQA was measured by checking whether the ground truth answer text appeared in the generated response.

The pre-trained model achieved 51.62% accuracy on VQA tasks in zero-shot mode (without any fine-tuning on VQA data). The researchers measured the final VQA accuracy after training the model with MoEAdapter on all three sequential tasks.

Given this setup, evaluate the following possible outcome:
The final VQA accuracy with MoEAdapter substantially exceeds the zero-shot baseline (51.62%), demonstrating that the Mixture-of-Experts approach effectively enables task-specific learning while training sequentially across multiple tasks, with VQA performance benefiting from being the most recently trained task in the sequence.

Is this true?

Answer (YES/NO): NO